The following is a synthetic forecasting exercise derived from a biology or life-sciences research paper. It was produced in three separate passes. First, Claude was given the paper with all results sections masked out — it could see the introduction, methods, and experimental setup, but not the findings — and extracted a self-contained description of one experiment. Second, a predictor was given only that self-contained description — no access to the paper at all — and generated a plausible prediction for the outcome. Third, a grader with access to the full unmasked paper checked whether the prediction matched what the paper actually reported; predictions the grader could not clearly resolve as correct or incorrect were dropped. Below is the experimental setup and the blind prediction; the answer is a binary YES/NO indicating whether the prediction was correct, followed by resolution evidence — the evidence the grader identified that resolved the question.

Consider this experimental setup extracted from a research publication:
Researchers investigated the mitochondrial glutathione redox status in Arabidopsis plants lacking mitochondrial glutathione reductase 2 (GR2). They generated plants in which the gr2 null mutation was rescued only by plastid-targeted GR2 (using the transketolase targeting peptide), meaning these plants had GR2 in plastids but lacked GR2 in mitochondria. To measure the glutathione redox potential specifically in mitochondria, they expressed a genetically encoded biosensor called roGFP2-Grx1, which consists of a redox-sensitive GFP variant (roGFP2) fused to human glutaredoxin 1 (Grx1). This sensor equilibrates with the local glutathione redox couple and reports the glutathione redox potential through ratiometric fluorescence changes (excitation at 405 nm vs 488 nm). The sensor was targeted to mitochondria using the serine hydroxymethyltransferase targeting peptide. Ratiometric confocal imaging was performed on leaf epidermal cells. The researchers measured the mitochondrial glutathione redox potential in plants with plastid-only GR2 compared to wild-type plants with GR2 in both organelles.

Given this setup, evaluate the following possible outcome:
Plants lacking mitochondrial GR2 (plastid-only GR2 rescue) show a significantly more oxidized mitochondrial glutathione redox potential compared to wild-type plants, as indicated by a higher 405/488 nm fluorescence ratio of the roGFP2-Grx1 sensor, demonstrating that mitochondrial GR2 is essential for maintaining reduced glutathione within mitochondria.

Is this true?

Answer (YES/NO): NO